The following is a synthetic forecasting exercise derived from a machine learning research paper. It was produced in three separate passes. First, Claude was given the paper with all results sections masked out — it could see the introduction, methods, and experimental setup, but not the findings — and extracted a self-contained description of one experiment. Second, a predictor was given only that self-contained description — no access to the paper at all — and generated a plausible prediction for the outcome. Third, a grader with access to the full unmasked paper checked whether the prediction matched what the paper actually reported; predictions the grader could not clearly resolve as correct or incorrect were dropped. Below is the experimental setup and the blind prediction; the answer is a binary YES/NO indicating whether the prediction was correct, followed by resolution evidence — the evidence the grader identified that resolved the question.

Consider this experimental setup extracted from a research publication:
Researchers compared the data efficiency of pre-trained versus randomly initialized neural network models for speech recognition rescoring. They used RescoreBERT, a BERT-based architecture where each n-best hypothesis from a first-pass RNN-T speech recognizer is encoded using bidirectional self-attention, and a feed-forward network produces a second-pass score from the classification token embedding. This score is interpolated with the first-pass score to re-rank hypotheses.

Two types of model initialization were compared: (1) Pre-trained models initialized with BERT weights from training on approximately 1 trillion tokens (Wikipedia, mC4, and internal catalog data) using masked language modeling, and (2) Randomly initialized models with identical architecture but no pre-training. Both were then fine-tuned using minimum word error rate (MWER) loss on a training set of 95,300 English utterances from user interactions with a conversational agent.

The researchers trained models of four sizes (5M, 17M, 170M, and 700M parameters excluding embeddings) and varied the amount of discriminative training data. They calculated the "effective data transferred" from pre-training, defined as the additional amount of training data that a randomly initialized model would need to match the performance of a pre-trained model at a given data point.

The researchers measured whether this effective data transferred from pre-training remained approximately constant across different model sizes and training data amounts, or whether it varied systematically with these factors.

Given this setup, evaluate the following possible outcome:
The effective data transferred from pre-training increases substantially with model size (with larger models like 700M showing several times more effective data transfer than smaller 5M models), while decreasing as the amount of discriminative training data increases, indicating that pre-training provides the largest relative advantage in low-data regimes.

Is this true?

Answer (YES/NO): NO